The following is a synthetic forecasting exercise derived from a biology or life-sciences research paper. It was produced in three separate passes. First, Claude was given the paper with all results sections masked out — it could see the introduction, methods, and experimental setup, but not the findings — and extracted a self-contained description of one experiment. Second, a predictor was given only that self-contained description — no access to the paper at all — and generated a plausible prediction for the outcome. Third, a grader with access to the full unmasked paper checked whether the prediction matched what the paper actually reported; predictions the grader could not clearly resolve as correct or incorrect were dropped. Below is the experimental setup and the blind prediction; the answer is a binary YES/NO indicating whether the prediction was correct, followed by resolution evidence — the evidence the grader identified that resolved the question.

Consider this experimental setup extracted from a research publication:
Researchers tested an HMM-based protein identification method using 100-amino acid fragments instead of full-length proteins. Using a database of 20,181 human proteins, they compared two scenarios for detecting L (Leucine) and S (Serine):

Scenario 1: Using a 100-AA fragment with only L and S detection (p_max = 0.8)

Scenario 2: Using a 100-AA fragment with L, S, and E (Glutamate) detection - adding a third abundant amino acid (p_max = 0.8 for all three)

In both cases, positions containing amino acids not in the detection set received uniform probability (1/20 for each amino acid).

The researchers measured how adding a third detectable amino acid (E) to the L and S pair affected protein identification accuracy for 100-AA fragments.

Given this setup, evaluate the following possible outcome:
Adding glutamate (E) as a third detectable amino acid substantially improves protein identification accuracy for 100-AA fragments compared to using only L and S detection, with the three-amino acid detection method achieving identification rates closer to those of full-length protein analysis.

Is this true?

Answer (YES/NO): YES